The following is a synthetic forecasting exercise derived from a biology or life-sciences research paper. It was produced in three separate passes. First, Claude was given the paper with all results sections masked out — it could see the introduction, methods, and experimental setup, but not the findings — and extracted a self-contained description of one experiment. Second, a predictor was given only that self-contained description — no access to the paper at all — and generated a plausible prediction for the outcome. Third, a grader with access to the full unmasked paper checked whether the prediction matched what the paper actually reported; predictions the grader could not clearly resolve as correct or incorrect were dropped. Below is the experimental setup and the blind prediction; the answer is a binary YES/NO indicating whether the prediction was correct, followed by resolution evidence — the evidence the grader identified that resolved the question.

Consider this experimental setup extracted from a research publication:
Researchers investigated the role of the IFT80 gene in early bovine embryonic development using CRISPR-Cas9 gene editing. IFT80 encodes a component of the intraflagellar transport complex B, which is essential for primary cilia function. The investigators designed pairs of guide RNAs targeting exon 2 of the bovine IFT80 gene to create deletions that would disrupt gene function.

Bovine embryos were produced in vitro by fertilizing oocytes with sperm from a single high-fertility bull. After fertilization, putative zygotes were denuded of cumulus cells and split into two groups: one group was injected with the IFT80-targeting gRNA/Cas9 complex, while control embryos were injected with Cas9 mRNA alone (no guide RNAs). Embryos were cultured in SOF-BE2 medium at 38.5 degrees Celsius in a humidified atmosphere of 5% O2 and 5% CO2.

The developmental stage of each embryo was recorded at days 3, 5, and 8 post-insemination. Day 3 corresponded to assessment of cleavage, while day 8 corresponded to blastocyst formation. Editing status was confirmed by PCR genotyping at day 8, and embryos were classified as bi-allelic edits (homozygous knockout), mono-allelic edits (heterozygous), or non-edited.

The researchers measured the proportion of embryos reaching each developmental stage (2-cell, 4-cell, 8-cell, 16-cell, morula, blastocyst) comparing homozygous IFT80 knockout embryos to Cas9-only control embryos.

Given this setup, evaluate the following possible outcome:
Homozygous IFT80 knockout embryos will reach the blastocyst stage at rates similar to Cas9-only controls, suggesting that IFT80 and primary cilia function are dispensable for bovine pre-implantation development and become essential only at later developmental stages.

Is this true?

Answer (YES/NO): NO